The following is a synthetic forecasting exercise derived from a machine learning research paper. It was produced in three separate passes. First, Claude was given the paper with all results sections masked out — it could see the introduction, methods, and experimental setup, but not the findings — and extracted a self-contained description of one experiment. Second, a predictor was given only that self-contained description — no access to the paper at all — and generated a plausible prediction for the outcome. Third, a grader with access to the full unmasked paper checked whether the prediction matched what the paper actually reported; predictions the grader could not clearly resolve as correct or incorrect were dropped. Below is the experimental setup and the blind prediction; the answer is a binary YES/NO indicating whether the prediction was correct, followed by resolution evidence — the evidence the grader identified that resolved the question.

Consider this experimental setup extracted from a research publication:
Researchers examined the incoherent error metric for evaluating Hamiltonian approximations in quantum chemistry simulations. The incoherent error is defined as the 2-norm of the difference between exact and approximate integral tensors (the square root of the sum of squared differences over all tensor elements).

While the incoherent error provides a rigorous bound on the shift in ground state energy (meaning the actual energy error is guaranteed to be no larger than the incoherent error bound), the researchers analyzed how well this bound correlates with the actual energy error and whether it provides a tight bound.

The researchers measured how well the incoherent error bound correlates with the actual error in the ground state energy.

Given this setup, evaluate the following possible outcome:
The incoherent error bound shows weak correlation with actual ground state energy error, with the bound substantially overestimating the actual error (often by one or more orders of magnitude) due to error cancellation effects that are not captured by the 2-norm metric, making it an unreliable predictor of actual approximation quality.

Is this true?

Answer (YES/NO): NO